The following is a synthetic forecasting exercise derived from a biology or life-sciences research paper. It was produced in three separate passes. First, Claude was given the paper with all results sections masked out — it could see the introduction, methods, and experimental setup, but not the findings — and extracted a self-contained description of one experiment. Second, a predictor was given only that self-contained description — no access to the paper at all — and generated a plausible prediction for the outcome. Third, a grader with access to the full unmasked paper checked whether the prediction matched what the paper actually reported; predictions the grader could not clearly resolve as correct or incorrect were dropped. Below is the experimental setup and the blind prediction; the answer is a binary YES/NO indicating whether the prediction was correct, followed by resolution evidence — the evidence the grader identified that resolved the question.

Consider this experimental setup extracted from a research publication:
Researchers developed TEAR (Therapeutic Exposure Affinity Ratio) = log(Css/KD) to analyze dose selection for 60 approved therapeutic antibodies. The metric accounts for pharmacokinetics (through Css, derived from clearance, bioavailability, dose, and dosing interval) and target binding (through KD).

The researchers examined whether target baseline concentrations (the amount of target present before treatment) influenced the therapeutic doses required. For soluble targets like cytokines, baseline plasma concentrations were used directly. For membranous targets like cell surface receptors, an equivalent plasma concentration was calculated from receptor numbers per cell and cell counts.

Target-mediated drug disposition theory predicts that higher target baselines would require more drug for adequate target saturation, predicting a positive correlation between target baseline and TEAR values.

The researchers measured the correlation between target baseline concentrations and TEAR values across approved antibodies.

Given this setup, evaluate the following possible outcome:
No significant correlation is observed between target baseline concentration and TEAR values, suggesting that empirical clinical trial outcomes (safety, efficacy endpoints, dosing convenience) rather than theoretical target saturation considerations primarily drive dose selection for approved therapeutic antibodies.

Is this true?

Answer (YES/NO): YES